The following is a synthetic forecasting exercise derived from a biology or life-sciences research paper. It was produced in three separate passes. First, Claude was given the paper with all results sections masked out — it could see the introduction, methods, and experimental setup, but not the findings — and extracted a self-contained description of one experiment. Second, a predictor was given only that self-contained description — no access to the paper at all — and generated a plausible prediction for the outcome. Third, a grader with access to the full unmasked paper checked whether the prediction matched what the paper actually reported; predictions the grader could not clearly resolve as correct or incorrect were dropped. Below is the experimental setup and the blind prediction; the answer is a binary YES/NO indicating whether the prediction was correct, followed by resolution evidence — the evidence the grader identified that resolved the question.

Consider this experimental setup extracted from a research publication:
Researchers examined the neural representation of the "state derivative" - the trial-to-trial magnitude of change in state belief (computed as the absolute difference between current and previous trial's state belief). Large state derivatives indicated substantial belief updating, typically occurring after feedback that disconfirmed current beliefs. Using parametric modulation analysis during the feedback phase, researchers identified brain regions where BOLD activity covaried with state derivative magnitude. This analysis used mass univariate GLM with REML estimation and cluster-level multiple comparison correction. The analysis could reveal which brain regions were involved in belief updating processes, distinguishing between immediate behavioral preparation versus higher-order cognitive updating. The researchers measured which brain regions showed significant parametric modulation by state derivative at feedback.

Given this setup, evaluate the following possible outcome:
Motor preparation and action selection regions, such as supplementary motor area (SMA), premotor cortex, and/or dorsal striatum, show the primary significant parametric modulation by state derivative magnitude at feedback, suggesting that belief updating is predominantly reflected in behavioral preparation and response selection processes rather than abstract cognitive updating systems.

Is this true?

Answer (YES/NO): NO